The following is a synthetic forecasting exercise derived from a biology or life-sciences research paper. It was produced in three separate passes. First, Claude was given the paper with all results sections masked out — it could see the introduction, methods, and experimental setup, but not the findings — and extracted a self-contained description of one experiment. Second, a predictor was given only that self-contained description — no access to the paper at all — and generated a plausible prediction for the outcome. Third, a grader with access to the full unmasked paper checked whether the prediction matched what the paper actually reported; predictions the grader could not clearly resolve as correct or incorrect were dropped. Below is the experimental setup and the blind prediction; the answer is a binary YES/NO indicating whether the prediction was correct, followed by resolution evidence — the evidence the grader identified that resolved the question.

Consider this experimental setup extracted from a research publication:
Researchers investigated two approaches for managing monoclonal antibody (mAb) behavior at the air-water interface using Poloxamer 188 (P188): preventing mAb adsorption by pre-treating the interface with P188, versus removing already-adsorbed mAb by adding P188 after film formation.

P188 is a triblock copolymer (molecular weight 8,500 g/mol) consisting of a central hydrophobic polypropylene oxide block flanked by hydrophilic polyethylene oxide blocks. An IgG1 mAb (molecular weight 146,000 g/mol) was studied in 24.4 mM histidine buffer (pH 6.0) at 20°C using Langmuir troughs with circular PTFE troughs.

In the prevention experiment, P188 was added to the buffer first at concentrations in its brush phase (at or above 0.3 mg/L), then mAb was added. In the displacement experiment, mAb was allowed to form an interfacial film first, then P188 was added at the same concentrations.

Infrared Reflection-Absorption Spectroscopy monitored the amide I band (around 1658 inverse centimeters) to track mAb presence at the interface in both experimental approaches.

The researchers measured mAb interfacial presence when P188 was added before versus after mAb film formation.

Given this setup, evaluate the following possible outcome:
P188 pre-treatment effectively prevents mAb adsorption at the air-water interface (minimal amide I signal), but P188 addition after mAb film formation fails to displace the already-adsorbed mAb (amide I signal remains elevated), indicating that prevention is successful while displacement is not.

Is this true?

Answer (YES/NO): YES